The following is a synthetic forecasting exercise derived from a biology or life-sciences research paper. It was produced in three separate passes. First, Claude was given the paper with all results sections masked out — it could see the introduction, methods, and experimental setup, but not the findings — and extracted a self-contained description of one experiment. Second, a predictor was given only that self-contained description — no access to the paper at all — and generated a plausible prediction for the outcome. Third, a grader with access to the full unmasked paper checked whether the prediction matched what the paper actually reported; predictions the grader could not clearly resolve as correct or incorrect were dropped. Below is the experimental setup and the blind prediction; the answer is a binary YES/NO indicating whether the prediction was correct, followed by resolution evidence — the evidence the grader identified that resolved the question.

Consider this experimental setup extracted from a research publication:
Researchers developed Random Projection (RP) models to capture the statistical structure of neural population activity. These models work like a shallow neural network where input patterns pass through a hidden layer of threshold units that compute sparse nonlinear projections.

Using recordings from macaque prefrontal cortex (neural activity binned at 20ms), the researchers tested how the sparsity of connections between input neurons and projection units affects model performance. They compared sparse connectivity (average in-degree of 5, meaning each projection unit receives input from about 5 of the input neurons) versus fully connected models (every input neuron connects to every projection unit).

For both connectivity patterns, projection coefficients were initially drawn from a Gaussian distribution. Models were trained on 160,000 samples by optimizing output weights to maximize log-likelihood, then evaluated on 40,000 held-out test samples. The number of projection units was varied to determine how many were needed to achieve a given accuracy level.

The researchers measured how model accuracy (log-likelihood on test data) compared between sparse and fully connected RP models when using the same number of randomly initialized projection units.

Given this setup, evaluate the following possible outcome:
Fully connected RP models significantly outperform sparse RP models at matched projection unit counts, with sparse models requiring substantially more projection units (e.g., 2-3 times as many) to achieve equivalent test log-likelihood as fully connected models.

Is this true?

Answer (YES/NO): NO